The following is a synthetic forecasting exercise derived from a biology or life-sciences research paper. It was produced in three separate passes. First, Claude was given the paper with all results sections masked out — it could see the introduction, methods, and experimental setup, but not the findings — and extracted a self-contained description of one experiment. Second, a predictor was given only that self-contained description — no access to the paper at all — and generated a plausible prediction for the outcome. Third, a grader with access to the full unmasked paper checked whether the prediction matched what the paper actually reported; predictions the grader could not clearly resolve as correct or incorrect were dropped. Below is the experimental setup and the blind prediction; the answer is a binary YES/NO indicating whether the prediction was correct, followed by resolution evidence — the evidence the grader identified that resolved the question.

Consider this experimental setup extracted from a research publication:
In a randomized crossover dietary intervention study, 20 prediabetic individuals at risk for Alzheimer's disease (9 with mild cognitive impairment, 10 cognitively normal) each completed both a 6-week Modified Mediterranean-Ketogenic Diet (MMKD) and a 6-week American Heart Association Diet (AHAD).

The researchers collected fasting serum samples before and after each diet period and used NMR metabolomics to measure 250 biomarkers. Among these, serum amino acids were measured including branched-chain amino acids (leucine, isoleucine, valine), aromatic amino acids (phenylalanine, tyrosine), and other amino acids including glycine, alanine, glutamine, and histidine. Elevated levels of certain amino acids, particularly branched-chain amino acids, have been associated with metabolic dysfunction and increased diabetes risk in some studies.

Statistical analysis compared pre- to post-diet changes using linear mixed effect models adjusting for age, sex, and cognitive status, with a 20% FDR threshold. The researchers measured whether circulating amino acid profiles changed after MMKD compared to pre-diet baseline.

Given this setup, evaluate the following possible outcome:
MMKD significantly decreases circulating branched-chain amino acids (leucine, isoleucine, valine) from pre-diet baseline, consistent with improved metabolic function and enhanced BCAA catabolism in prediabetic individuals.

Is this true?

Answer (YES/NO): NO